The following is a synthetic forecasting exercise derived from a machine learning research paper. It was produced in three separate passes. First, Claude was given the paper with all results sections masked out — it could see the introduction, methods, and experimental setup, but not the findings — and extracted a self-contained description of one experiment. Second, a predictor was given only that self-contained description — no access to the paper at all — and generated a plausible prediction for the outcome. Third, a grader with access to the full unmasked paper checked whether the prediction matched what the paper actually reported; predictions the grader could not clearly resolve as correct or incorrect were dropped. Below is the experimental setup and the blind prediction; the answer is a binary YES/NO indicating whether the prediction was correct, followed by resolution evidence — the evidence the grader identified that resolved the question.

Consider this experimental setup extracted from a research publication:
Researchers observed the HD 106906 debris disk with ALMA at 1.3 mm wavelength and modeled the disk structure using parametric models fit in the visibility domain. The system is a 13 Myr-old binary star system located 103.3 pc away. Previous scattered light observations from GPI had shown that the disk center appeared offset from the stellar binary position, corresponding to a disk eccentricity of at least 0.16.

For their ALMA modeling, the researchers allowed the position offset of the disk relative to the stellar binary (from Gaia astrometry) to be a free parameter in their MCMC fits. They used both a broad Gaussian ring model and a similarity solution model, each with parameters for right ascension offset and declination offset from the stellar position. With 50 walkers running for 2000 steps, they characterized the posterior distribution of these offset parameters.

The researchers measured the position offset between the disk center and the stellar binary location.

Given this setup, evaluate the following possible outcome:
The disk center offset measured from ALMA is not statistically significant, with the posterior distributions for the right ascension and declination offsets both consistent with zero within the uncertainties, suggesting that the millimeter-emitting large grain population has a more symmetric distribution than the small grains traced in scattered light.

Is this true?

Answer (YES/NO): YES